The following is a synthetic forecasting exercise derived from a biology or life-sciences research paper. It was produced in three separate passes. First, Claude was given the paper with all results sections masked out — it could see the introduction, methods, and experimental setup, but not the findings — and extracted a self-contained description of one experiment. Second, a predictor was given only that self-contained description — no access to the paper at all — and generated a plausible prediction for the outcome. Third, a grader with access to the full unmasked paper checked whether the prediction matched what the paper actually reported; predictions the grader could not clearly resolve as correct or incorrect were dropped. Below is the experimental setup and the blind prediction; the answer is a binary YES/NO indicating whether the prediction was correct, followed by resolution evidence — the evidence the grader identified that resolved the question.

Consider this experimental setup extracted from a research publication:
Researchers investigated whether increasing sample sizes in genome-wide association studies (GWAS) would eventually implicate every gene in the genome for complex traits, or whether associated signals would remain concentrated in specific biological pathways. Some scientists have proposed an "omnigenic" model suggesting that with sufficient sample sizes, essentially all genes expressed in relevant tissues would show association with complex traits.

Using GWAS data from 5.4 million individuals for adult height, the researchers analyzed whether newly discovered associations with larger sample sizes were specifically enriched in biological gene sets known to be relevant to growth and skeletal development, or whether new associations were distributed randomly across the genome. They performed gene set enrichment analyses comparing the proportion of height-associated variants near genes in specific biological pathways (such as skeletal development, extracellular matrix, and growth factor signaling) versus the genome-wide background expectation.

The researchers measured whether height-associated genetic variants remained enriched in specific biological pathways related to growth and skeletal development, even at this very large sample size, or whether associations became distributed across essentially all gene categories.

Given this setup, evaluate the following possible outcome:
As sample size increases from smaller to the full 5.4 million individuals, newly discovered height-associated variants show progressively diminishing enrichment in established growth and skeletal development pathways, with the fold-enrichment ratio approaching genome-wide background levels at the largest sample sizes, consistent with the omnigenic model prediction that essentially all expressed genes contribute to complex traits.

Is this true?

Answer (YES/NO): NO